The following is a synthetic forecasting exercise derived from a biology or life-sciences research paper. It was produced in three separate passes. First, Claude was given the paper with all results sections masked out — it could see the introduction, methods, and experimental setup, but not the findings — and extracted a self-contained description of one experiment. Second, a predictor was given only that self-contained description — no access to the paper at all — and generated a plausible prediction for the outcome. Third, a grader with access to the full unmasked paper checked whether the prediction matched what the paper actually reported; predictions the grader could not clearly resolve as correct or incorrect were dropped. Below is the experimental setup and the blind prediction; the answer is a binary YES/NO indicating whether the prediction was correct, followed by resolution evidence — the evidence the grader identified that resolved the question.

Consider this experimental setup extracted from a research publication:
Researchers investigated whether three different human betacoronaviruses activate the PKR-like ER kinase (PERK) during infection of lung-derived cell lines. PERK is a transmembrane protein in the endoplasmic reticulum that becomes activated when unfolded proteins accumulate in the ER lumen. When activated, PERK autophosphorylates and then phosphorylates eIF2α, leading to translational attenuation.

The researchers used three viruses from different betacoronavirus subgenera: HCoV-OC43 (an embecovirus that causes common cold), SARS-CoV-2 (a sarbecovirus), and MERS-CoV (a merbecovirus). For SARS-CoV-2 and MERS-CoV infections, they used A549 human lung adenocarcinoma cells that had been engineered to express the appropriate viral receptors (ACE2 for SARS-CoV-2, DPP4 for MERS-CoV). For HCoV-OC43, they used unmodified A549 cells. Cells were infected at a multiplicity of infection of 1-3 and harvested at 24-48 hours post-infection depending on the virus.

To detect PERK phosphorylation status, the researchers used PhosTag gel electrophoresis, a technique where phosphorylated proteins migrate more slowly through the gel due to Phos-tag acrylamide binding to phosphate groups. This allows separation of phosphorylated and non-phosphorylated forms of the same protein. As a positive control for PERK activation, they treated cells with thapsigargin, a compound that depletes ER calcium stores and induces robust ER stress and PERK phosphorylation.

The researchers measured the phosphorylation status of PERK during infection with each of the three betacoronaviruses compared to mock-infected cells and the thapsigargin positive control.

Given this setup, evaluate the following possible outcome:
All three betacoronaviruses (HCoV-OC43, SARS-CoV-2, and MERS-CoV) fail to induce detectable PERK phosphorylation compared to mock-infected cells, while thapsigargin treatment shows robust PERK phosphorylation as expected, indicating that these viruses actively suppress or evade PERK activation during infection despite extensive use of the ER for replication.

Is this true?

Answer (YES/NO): NO